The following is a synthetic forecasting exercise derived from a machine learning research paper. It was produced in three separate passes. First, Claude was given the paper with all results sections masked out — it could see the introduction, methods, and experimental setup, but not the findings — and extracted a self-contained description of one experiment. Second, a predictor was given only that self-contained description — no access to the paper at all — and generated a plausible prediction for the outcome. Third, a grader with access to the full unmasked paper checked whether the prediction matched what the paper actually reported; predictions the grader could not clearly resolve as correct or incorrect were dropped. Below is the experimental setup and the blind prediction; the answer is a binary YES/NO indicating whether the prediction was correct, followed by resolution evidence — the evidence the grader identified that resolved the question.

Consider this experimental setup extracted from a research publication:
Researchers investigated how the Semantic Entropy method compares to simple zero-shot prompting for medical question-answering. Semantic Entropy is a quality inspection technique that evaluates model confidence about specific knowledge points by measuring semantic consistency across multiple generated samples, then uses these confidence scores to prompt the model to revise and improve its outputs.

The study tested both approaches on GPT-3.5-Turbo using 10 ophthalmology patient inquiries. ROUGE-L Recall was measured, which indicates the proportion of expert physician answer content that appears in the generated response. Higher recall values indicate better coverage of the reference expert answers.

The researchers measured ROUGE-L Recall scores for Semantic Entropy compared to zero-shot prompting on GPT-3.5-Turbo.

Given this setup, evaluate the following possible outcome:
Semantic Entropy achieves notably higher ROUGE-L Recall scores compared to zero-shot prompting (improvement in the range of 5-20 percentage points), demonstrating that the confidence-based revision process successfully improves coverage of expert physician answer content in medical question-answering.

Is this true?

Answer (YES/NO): NO